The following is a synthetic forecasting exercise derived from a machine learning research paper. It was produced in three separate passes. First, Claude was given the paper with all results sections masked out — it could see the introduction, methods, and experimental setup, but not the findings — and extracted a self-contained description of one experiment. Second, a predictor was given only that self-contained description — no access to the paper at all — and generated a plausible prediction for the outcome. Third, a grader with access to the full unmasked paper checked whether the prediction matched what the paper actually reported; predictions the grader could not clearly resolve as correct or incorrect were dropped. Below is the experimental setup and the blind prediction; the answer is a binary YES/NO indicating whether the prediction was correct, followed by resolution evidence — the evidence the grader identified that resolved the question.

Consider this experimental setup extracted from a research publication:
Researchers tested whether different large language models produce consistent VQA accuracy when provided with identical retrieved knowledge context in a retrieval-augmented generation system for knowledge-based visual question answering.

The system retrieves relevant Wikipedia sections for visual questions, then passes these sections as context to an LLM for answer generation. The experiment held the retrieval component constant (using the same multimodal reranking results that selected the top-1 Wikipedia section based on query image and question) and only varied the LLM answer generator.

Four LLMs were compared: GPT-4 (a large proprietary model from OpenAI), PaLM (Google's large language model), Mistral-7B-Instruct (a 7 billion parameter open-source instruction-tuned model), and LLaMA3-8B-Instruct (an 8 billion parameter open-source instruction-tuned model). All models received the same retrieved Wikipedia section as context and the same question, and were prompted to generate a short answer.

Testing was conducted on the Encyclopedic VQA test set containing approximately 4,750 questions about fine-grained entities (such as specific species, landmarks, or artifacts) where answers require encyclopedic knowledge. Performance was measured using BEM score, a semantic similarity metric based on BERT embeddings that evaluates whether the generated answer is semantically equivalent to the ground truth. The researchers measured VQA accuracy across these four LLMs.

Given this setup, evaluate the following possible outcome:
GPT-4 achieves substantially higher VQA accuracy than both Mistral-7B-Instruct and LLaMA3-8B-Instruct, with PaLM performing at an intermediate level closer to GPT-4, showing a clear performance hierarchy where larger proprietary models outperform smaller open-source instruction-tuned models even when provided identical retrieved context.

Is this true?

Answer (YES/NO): NO